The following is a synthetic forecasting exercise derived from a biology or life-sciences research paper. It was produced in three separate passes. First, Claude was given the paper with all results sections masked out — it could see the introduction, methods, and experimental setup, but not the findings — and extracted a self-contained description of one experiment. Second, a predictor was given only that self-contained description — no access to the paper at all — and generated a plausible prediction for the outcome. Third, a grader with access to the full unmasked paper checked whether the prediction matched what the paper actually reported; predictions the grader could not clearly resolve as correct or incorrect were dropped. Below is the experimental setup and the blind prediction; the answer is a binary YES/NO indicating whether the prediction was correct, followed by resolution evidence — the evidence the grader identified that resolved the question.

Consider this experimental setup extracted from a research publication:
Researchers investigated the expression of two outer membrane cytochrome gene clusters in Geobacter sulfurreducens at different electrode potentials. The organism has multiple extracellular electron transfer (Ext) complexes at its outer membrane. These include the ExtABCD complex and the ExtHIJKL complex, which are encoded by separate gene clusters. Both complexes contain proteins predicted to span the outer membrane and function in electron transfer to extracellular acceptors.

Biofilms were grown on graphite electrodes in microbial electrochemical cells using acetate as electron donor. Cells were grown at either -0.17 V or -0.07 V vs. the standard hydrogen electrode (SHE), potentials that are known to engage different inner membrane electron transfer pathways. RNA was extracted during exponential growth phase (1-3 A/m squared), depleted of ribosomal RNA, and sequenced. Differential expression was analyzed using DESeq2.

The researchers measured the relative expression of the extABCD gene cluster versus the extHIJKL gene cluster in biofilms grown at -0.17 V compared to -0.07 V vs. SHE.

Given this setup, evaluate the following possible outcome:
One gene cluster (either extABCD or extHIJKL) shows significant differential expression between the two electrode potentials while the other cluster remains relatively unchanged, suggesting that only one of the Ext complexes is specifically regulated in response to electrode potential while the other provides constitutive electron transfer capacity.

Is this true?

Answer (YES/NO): NO